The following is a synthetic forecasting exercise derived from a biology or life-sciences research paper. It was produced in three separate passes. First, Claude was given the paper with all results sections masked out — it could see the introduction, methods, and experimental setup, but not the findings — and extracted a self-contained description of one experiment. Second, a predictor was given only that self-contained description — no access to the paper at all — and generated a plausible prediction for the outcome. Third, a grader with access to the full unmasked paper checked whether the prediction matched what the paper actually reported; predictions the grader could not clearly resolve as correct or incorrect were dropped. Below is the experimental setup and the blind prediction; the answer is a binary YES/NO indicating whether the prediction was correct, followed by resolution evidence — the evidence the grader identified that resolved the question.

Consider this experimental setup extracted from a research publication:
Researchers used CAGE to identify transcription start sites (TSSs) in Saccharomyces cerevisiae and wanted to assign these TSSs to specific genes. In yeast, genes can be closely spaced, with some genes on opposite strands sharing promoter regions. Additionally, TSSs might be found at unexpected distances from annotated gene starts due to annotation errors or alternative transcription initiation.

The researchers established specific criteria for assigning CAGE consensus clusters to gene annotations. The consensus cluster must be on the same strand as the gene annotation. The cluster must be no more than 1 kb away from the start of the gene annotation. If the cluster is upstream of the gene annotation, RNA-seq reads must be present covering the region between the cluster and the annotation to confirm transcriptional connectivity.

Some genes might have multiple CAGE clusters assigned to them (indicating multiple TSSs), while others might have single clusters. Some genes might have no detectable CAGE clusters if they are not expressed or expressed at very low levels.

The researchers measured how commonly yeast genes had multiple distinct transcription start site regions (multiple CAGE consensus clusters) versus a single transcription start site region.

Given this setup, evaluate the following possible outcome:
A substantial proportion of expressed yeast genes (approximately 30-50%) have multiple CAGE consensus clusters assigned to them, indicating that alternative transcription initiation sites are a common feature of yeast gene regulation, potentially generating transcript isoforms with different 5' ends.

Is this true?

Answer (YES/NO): NO